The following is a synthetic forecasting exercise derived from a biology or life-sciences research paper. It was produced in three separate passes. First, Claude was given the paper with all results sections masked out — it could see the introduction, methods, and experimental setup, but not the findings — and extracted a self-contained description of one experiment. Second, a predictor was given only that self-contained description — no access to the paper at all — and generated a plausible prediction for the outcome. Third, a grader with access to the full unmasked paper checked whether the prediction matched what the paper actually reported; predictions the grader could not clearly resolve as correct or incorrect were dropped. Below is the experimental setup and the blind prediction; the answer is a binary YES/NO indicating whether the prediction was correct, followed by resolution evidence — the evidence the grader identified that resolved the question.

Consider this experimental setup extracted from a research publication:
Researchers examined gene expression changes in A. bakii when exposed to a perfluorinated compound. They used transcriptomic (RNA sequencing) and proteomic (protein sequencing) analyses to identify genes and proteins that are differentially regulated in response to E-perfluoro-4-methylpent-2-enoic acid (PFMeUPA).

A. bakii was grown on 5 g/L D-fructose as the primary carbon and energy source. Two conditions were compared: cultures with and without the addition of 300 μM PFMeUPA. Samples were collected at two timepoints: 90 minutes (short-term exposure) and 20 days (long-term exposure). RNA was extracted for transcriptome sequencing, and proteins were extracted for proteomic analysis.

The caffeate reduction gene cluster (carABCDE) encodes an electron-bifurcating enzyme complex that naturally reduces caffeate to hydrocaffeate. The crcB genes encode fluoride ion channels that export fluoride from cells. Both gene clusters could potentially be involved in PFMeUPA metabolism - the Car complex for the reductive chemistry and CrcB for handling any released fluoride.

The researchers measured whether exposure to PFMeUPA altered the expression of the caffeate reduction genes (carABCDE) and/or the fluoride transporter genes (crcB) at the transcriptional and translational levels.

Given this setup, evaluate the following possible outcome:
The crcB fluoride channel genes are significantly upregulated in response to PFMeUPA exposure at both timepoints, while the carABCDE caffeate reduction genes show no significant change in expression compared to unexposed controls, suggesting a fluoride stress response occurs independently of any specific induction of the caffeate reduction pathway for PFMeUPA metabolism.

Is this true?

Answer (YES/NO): NO